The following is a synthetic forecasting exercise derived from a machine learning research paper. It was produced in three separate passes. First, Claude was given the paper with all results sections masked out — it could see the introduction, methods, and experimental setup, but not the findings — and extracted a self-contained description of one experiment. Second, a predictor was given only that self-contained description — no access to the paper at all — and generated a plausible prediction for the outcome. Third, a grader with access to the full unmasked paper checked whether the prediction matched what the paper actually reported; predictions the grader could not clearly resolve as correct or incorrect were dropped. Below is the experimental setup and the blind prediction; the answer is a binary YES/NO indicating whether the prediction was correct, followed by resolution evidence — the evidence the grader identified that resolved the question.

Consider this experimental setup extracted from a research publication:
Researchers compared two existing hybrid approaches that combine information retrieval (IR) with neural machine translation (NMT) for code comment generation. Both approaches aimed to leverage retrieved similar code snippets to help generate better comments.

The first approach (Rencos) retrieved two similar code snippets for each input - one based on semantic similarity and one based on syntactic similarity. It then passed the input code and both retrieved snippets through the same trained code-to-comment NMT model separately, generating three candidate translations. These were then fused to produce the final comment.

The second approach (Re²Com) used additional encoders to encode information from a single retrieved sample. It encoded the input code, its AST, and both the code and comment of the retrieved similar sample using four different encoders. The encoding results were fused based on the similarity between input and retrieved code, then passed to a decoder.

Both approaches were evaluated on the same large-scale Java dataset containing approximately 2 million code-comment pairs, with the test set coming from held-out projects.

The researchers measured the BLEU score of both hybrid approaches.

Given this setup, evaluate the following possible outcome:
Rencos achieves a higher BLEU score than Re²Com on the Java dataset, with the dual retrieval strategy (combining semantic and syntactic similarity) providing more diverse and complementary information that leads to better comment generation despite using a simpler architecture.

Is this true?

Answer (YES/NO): NO